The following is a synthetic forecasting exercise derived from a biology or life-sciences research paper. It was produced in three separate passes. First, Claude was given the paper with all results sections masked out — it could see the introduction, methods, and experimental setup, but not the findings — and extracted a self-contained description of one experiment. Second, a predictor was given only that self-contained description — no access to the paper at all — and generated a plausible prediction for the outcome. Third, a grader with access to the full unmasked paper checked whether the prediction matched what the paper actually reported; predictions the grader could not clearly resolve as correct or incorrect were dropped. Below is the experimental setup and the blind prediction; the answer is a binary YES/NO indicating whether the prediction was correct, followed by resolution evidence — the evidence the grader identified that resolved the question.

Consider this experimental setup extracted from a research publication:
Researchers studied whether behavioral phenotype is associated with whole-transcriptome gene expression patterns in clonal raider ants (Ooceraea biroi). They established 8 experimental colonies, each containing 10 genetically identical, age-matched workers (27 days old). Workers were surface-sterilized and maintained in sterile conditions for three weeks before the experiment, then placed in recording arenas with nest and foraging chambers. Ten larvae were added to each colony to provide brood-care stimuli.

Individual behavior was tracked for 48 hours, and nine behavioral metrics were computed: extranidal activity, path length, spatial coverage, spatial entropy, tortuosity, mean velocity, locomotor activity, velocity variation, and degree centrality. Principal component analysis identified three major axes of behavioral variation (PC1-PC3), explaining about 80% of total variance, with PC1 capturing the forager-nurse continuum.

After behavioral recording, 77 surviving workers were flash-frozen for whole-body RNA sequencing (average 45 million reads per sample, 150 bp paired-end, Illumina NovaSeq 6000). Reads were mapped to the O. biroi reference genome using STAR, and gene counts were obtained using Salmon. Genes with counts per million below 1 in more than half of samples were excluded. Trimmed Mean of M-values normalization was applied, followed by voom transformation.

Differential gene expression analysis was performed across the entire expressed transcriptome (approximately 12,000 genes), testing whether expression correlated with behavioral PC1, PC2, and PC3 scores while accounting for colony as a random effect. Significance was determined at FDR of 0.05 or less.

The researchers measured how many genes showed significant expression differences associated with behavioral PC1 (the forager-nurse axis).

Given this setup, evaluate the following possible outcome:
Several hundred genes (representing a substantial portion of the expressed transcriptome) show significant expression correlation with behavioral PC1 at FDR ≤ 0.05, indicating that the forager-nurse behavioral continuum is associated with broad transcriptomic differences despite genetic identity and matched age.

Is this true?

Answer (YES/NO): NO